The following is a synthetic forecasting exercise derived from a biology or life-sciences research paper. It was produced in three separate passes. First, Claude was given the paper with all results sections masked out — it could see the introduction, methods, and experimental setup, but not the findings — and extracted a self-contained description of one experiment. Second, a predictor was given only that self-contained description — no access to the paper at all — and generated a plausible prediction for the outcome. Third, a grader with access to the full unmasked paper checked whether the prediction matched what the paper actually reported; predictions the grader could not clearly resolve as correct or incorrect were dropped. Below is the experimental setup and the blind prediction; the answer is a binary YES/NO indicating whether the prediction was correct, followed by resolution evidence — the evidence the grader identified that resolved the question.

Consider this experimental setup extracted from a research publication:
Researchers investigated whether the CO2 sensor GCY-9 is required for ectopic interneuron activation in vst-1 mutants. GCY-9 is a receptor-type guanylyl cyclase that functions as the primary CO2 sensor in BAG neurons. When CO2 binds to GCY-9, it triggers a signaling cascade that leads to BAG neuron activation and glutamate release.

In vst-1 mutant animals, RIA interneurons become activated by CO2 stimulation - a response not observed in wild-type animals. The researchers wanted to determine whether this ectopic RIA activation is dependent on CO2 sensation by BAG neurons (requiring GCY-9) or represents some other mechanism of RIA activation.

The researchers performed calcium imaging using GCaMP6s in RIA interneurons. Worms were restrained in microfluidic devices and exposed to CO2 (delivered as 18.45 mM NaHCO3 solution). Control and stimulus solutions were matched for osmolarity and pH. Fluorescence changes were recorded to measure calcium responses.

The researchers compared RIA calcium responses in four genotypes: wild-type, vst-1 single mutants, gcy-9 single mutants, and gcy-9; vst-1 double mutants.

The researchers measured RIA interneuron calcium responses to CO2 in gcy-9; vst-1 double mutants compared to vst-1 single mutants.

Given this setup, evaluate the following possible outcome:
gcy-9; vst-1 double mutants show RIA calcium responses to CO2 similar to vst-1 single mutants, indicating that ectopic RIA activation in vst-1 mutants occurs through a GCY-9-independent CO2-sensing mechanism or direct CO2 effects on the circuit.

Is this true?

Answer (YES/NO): NO